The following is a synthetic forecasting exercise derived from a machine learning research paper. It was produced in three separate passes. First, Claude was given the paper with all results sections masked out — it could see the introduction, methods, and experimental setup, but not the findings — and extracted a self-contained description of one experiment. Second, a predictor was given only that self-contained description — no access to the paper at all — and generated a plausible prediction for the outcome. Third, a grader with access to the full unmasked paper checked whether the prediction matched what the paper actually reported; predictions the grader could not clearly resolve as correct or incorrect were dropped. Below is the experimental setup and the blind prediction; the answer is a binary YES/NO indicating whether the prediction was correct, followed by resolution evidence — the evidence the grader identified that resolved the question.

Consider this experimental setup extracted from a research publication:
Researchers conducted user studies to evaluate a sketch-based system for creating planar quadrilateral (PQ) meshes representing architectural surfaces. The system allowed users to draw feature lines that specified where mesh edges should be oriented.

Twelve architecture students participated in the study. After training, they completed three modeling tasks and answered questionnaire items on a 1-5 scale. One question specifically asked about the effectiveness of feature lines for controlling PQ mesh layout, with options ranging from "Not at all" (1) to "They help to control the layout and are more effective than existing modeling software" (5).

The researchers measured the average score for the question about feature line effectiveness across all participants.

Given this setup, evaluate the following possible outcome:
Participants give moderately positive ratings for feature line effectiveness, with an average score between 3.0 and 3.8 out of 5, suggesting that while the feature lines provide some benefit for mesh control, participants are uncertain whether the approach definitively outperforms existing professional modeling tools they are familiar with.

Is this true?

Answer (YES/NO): NO